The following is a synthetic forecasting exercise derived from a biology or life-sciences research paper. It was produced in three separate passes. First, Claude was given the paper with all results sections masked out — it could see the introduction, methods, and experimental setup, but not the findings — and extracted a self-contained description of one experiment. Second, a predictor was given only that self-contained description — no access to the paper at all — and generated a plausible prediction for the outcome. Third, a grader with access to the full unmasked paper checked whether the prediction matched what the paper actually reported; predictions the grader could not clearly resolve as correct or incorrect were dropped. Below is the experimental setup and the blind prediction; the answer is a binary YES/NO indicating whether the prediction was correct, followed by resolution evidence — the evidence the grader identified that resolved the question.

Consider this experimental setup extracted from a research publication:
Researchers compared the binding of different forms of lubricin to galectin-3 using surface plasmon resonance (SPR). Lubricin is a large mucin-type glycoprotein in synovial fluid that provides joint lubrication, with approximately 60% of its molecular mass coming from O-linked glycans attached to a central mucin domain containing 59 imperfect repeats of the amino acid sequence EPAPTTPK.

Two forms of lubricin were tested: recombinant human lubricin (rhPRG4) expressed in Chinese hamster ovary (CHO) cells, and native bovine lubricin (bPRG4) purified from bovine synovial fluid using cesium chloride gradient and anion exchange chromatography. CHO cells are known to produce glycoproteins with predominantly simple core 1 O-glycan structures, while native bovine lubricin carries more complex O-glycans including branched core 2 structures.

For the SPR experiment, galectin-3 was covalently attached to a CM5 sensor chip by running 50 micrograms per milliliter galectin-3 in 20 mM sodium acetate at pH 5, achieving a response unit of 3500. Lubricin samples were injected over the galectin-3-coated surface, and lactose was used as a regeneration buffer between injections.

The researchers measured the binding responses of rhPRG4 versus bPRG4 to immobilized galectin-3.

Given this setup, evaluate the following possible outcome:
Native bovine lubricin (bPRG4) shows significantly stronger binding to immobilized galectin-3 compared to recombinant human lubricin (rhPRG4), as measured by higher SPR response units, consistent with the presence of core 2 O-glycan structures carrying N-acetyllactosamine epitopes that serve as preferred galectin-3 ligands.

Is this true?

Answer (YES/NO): YES